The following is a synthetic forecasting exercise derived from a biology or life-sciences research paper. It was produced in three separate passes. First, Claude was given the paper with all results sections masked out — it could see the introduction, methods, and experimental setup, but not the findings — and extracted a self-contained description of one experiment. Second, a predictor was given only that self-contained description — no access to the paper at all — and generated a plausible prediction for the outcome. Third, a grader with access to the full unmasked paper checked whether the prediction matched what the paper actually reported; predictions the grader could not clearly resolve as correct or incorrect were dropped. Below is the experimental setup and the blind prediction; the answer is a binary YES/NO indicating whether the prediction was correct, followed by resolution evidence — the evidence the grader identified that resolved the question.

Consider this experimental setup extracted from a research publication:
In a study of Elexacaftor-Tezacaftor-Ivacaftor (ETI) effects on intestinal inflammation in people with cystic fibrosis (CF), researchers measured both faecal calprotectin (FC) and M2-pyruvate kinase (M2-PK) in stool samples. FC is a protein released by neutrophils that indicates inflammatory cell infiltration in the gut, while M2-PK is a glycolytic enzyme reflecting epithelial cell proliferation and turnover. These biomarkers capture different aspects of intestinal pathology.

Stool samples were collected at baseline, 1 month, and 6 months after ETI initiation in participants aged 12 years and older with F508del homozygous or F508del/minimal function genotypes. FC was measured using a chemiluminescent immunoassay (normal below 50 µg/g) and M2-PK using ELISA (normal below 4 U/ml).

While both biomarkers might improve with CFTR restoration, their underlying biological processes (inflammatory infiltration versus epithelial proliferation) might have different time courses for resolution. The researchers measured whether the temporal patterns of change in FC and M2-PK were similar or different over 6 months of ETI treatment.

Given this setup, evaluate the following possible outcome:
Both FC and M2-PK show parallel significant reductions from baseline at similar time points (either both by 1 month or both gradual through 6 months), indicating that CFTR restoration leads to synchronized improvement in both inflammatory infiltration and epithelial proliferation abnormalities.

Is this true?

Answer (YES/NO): YES